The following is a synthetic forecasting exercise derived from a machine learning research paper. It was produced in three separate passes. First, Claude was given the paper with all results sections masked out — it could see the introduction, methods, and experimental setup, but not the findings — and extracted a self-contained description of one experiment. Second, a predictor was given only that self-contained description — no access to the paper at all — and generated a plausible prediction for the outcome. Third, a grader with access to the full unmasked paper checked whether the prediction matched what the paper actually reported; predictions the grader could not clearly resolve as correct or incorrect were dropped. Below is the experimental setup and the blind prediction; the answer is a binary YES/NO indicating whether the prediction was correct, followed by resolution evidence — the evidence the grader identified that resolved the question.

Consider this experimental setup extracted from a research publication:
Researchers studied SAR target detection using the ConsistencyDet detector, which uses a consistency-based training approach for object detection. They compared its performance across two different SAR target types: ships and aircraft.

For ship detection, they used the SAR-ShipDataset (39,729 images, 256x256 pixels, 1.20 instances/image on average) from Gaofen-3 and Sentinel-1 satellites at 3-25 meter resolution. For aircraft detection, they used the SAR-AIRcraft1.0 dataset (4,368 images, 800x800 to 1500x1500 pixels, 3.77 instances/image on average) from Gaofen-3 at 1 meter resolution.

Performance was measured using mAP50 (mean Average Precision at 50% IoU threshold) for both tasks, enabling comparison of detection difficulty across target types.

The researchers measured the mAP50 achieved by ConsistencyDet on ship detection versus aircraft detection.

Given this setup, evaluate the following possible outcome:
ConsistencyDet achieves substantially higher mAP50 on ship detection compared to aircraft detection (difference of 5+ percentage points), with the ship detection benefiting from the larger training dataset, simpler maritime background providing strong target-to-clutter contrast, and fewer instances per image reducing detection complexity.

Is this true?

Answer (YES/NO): YES